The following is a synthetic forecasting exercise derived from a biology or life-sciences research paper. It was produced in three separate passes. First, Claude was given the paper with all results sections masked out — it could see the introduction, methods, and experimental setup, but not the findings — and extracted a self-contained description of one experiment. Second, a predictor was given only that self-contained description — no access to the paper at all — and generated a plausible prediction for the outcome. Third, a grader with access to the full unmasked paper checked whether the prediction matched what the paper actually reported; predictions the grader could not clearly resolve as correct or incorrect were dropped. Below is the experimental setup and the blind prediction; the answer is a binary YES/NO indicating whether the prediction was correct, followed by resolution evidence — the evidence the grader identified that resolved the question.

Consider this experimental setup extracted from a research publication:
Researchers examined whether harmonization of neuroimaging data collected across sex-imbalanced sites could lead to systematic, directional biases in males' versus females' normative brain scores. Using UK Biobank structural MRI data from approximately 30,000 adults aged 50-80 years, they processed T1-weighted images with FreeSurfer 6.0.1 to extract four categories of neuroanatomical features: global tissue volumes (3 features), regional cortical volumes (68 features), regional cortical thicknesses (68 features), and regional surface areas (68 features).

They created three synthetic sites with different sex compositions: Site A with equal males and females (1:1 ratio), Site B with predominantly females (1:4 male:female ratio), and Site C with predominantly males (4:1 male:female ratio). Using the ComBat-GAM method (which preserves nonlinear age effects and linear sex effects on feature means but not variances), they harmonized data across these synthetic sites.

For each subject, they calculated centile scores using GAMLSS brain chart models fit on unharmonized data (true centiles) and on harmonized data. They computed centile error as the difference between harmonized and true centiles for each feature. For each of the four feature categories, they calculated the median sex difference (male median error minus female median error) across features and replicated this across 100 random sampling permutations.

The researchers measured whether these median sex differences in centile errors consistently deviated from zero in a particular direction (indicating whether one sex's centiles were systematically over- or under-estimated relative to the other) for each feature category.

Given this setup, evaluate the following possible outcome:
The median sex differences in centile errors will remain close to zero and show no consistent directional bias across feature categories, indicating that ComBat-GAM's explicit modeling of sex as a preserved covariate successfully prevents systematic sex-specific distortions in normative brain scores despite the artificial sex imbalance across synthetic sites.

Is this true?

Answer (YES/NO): NO